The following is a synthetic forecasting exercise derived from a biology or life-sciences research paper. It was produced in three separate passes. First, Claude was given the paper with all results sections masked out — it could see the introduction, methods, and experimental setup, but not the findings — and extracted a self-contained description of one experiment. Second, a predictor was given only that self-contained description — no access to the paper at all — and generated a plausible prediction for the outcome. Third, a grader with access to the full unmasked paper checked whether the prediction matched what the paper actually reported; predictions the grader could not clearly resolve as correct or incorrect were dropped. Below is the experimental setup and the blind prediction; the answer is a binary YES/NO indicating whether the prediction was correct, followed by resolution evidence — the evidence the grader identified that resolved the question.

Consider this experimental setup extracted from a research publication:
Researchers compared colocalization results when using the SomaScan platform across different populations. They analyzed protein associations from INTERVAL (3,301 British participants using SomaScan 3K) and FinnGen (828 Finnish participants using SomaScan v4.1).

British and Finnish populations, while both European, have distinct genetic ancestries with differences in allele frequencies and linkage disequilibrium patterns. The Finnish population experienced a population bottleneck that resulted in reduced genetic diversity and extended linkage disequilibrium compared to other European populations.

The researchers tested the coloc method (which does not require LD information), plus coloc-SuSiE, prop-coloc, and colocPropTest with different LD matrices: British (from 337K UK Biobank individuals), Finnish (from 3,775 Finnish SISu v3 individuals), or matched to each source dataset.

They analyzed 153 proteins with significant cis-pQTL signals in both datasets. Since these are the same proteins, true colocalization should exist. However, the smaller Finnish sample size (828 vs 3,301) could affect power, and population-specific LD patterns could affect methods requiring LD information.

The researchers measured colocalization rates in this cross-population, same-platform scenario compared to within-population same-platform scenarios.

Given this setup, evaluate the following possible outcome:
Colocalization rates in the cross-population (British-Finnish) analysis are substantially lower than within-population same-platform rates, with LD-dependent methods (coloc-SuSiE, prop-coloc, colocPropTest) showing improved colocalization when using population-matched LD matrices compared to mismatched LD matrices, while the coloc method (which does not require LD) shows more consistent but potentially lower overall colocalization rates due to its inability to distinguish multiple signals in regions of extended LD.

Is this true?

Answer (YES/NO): NO